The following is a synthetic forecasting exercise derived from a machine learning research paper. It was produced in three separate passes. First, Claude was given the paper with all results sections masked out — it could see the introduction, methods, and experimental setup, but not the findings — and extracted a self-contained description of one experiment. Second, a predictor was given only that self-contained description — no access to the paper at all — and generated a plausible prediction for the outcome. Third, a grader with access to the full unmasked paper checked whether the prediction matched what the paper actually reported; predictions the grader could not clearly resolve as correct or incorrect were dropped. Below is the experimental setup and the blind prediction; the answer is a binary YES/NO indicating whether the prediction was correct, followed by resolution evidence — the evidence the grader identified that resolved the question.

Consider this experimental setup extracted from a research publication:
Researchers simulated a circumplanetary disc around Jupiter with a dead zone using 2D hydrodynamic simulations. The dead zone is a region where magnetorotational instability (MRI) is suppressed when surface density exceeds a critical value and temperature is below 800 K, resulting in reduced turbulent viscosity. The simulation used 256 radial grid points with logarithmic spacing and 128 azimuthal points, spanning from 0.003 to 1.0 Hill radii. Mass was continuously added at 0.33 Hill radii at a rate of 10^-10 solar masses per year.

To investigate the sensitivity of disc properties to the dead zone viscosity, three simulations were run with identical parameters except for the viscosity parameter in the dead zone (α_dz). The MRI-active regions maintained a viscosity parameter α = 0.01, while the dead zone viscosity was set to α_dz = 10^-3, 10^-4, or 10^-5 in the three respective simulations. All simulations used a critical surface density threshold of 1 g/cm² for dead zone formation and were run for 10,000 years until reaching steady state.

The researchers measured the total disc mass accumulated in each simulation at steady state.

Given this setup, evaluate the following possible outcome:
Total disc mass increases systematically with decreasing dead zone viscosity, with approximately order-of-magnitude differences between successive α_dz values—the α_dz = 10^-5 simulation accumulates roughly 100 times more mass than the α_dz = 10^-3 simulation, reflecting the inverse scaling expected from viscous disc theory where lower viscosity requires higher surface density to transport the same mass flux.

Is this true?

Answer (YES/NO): NO